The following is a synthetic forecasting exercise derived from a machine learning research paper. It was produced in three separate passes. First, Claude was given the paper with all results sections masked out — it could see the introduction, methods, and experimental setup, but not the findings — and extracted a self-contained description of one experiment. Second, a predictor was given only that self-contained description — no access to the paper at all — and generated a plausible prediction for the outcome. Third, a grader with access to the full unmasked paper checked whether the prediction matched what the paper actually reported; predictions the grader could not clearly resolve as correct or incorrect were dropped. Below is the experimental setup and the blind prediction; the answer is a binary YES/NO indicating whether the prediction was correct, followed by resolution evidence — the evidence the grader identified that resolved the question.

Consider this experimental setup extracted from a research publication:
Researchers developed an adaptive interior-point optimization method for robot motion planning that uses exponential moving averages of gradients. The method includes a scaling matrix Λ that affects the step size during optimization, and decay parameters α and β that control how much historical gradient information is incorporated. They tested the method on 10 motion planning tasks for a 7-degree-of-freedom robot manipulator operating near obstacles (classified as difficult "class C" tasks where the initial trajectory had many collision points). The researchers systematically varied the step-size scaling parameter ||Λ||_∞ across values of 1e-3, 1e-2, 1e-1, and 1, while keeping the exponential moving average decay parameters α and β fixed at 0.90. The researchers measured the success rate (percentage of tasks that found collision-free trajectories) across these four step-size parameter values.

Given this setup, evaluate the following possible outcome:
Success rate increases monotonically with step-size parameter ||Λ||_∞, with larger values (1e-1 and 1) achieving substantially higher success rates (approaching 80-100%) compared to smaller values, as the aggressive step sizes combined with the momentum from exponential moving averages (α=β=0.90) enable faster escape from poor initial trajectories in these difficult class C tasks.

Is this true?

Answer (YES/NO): NO